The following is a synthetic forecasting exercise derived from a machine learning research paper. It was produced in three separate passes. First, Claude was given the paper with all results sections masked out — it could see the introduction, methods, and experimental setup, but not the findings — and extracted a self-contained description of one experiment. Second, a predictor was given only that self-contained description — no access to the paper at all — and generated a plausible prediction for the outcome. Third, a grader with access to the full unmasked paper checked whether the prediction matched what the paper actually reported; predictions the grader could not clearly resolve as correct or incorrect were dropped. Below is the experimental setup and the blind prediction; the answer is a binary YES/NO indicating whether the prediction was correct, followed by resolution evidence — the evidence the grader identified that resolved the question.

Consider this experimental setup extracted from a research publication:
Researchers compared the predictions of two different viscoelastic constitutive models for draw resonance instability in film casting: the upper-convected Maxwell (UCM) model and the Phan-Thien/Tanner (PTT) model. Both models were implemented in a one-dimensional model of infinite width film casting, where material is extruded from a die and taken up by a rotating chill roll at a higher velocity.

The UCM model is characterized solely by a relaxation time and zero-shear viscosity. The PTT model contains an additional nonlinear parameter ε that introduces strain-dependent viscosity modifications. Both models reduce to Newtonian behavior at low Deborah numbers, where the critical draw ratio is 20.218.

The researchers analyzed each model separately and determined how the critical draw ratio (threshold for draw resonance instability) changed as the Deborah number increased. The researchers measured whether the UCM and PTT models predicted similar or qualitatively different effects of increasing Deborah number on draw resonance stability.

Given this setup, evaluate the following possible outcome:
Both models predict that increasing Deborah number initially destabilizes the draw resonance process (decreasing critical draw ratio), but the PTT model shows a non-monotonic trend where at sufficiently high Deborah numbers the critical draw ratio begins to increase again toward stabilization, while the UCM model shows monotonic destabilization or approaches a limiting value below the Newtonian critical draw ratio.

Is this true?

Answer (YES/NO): NO